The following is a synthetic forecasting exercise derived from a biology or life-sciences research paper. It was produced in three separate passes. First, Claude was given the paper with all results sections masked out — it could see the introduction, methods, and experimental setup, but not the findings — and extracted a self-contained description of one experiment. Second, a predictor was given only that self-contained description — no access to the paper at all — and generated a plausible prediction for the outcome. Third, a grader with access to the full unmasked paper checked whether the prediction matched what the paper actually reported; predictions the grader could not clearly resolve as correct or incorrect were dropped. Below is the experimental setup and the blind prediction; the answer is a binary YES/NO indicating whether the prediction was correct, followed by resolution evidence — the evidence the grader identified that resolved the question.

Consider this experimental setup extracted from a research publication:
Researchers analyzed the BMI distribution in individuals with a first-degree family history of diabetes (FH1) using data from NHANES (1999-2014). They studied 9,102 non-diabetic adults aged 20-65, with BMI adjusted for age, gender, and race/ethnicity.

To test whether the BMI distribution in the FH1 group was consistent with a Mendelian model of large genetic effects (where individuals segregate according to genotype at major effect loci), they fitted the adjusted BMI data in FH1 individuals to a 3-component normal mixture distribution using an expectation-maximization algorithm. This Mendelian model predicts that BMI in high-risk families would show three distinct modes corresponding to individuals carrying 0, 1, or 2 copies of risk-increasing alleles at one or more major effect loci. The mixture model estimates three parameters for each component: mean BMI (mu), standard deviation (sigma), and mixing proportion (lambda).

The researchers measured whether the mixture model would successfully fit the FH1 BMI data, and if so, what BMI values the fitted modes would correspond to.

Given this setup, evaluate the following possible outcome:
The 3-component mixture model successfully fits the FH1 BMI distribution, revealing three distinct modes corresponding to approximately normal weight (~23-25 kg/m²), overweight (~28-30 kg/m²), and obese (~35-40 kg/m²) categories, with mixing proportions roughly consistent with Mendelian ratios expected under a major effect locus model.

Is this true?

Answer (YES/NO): NO